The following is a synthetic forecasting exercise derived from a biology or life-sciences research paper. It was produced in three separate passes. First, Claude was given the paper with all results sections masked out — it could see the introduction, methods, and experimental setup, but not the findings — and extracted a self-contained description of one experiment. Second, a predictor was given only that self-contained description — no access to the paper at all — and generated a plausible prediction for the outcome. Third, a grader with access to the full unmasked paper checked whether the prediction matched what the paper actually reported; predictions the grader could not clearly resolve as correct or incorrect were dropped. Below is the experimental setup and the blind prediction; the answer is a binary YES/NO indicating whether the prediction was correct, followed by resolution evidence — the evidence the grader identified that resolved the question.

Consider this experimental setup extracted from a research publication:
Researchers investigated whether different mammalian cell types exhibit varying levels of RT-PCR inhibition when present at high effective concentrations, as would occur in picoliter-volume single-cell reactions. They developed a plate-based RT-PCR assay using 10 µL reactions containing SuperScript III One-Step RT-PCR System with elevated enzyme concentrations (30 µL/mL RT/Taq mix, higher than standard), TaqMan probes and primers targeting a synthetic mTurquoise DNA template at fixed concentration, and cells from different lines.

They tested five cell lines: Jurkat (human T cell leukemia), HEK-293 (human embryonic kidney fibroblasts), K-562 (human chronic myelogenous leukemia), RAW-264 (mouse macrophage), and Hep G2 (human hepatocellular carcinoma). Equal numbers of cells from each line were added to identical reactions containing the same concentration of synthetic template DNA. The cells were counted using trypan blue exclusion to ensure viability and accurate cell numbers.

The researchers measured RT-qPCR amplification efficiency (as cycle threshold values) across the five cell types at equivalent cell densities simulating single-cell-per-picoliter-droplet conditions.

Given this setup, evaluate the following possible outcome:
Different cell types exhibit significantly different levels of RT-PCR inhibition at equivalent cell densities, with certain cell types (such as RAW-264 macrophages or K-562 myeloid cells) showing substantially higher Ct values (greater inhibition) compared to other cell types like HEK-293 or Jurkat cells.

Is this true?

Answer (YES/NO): NO